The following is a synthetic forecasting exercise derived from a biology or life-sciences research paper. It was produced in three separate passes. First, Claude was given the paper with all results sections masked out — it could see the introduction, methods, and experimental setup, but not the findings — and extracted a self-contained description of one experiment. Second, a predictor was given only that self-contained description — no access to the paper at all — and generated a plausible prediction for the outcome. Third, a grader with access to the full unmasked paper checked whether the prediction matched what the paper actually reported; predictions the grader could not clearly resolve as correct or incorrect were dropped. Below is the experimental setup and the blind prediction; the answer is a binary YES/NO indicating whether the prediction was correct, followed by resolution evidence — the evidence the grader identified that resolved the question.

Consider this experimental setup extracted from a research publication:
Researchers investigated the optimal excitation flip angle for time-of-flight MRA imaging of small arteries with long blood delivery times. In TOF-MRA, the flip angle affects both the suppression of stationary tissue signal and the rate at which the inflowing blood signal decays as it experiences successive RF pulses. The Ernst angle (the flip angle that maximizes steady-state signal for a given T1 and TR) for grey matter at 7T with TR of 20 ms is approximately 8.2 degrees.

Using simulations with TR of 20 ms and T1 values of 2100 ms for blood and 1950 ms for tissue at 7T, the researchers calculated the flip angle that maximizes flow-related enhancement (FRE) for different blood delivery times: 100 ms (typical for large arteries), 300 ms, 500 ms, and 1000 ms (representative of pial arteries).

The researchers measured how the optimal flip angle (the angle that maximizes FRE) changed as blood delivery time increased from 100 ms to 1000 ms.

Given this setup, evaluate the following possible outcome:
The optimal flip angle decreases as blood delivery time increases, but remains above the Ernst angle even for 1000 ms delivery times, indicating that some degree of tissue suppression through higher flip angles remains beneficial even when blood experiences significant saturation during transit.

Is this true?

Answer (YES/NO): YES